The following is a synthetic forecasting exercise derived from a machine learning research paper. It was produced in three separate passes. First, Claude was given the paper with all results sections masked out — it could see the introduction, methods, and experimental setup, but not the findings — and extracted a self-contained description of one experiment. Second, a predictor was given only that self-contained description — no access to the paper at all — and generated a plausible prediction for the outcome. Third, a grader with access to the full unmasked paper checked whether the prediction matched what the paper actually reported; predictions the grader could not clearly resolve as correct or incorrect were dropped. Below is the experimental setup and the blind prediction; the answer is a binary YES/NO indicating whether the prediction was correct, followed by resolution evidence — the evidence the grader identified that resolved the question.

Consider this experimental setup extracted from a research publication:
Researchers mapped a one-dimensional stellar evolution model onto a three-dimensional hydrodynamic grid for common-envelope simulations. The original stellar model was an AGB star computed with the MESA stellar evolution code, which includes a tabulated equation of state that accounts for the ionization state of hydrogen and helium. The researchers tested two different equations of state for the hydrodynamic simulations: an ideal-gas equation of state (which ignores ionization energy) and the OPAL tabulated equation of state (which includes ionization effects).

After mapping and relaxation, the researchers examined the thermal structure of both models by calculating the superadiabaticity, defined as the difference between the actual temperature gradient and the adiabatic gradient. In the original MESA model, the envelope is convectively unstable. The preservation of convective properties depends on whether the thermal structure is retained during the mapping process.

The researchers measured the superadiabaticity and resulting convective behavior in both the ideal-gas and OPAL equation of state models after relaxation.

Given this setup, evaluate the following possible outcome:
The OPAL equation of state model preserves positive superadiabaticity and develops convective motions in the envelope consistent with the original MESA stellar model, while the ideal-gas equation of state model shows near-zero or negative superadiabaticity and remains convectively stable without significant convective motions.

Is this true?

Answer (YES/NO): NO